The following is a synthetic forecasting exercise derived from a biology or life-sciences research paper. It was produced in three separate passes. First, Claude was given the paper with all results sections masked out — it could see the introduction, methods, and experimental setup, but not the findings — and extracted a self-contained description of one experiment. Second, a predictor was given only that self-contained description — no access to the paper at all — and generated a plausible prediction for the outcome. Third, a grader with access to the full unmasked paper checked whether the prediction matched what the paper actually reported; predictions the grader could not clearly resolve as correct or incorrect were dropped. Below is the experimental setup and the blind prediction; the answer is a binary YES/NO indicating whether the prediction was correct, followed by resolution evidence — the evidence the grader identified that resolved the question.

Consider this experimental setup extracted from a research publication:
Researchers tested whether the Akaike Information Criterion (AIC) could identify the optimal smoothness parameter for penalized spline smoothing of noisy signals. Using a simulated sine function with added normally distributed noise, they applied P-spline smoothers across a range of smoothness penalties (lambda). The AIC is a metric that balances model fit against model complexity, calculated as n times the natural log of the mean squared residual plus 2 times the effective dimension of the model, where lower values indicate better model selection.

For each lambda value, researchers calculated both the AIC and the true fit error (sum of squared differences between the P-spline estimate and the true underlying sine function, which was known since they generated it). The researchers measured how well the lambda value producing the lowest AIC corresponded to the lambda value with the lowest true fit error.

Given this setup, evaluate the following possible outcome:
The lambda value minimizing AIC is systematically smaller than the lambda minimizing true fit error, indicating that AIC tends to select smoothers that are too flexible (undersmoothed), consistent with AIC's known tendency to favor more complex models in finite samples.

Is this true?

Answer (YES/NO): NO